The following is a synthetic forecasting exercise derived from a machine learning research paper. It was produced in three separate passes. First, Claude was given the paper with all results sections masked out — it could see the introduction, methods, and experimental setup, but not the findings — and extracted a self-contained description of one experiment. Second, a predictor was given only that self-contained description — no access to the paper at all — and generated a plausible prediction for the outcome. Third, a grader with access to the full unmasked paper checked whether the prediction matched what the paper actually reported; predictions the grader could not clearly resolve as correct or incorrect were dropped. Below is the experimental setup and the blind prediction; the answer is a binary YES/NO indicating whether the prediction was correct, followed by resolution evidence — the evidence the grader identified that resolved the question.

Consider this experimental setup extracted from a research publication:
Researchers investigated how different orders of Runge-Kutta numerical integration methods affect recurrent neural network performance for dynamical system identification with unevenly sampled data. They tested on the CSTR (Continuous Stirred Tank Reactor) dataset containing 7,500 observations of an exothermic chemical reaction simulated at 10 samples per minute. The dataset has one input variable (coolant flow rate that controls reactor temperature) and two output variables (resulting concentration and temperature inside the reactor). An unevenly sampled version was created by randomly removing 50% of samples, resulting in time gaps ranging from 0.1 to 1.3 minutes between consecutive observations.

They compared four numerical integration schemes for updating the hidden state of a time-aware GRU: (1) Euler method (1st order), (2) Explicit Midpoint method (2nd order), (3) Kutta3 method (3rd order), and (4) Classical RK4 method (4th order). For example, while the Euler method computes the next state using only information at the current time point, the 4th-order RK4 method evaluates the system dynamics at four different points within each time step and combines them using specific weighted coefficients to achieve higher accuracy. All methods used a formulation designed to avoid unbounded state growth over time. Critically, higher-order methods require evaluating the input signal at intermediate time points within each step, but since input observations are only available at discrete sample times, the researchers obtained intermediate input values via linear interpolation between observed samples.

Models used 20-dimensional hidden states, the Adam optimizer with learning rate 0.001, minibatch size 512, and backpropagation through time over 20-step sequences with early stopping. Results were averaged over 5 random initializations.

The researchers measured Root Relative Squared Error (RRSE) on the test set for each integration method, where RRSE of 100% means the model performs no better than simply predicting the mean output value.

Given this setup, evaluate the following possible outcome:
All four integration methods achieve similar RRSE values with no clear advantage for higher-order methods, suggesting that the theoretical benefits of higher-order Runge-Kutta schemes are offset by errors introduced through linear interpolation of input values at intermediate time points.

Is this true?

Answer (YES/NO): NO